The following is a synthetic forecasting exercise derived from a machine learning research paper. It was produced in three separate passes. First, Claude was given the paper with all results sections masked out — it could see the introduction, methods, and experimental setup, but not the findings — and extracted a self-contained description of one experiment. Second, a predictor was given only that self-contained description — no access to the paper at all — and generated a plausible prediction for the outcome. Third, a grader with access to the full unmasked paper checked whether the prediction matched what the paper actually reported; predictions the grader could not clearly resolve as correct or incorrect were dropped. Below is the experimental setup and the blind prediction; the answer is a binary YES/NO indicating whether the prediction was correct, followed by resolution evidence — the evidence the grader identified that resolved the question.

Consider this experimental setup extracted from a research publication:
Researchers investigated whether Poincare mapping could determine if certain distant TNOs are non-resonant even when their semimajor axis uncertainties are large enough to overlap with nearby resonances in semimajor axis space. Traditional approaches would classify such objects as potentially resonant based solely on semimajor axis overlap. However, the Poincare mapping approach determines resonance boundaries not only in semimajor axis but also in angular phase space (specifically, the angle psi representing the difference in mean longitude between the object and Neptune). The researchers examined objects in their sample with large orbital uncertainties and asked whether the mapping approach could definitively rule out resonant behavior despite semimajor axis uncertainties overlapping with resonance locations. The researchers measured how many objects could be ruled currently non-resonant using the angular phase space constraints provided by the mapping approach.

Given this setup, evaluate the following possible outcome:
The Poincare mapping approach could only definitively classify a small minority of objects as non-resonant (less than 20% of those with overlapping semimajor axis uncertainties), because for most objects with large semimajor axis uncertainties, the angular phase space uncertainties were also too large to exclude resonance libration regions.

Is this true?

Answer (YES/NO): NO